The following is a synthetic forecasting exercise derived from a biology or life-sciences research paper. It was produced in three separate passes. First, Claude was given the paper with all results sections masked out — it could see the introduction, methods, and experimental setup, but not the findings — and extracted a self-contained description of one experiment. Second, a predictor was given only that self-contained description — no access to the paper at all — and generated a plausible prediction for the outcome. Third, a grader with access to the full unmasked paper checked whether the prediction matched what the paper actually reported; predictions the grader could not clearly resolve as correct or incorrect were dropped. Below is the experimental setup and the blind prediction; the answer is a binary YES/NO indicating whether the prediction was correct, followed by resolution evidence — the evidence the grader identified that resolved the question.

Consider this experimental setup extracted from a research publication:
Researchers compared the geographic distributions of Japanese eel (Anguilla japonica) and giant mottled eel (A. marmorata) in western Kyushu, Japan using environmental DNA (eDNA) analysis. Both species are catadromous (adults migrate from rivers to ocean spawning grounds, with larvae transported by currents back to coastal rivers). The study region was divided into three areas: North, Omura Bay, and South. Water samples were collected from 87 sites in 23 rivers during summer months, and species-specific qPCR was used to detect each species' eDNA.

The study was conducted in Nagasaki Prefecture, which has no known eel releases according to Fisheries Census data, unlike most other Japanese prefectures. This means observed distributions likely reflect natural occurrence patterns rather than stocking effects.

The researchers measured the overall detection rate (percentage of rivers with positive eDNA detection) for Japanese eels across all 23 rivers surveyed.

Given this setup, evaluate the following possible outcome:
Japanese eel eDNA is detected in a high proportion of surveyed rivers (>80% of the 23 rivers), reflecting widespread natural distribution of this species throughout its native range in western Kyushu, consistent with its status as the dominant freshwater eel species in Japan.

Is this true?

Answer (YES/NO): YES